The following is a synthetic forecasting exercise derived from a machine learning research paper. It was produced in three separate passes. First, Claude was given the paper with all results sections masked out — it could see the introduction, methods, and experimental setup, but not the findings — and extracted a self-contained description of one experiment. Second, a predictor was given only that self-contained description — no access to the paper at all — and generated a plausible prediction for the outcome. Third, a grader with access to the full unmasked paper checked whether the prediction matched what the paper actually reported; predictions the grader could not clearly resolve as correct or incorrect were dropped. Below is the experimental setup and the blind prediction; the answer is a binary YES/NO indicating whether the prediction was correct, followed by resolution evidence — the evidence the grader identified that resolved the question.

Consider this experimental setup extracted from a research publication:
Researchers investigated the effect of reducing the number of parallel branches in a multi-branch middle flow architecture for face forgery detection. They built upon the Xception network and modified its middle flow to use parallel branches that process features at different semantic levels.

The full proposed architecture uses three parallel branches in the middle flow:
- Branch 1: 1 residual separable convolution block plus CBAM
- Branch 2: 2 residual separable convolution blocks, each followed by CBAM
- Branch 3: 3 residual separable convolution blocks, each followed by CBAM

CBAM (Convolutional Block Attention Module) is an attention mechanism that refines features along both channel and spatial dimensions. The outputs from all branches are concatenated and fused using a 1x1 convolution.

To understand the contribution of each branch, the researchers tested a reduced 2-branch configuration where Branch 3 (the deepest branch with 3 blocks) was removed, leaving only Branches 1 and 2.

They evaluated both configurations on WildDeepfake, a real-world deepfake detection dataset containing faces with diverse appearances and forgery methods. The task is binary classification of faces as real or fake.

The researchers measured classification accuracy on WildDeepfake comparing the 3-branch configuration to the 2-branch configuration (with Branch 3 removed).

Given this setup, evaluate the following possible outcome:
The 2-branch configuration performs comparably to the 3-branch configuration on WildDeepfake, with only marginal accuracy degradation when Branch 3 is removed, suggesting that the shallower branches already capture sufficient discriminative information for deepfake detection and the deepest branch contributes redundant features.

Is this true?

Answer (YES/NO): NO